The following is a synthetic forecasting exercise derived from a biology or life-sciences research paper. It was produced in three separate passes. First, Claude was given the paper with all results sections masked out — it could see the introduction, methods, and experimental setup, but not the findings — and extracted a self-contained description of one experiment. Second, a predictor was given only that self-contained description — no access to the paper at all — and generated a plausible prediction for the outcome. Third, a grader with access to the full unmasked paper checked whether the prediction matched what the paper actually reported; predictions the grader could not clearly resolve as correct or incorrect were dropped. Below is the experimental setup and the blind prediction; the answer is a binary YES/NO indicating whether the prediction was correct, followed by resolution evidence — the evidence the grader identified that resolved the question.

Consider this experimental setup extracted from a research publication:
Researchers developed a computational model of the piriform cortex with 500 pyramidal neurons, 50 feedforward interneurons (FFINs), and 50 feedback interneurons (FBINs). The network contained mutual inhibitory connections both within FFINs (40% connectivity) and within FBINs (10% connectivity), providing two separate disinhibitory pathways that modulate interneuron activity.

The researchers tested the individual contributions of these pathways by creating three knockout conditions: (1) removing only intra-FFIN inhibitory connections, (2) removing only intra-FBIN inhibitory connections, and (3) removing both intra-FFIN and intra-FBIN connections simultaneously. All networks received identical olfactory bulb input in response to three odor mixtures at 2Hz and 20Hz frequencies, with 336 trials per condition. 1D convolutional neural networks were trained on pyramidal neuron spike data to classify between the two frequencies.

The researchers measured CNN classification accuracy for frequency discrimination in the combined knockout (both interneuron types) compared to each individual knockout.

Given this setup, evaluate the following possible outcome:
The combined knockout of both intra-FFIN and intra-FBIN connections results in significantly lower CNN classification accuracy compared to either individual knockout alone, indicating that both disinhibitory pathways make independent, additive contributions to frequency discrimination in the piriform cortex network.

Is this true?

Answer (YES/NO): NO